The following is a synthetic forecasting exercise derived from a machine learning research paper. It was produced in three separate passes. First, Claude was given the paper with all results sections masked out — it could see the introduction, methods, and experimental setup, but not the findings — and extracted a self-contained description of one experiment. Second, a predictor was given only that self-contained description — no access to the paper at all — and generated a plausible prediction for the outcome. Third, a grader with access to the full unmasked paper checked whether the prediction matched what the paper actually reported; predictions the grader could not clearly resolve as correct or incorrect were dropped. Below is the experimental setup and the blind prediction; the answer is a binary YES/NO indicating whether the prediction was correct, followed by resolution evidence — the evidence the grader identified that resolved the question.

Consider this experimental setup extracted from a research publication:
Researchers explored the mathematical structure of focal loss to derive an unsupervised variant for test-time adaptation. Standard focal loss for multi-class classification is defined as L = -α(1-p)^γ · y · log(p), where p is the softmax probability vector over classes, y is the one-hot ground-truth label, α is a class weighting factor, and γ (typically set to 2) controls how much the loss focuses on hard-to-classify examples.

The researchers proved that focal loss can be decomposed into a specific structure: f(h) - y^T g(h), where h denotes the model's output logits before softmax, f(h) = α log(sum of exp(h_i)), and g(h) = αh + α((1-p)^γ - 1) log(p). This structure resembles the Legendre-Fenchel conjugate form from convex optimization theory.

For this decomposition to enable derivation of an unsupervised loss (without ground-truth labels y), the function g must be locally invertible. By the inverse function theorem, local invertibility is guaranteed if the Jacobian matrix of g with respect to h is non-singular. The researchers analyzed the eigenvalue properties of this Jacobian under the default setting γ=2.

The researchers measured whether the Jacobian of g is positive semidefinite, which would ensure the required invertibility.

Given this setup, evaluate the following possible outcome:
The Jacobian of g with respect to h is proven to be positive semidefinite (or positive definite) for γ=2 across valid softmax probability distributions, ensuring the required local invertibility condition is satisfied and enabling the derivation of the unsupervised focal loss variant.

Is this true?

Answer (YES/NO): YES